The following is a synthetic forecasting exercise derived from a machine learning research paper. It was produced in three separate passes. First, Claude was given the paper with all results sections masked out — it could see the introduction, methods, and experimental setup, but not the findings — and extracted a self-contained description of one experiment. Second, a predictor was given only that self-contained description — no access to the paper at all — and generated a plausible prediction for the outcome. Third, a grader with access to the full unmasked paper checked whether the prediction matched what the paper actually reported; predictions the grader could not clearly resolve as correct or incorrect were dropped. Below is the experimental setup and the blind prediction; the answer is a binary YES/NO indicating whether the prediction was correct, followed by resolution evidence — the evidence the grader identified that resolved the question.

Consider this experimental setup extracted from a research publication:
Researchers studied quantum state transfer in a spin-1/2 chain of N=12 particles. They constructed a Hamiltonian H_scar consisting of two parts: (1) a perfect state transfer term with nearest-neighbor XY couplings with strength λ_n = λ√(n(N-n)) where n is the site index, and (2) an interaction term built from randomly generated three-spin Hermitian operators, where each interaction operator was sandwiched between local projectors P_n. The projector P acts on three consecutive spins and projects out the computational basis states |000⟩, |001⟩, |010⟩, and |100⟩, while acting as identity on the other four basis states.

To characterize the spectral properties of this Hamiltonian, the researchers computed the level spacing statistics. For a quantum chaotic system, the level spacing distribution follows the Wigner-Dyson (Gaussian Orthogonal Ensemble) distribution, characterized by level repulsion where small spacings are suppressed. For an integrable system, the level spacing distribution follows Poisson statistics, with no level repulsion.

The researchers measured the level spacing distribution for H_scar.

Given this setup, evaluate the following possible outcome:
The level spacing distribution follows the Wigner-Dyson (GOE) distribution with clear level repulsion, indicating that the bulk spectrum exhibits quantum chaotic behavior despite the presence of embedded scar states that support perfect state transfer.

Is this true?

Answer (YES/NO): NO